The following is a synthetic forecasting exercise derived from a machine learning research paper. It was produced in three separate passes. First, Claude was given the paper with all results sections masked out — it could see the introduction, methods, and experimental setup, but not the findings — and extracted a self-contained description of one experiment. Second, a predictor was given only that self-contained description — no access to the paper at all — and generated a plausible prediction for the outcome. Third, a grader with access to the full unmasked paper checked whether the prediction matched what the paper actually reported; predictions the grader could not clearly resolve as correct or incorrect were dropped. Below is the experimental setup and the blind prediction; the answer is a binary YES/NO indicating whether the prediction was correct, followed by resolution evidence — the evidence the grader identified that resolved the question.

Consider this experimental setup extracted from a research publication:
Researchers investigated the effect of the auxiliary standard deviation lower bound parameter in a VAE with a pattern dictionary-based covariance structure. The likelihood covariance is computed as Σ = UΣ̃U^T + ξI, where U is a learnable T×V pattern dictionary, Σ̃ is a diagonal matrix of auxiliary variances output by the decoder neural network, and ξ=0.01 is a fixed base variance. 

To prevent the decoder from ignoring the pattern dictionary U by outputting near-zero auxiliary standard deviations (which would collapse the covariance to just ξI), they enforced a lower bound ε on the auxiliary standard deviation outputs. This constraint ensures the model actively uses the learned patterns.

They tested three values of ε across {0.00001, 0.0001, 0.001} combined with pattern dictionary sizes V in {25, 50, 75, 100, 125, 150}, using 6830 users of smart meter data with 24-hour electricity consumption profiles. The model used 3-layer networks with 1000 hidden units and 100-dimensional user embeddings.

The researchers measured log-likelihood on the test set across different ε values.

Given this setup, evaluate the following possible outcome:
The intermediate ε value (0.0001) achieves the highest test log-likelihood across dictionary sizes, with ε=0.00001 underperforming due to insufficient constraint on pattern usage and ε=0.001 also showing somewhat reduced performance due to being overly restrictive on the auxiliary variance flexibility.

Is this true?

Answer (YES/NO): NO